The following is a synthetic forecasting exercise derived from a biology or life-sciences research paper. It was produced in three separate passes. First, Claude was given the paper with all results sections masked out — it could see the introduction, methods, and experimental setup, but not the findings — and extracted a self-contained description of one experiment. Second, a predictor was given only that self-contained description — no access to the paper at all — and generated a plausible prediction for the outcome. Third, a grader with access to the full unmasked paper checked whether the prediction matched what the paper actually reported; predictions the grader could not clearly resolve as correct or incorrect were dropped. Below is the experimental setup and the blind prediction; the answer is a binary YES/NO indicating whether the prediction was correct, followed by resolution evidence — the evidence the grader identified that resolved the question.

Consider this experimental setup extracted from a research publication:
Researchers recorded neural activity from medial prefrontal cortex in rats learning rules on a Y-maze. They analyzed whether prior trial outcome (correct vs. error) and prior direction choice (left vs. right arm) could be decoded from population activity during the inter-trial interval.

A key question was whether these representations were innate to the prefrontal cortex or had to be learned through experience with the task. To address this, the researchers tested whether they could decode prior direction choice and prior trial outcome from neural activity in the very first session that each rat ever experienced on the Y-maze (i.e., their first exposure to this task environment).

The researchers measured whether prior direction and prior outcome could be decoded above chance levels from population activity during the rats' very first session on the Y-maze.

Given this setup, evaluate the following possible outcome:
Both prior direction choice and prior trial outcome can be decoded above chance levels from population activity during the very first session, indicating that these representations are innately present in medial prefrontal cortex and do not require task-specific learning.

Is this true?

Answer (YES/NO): YES